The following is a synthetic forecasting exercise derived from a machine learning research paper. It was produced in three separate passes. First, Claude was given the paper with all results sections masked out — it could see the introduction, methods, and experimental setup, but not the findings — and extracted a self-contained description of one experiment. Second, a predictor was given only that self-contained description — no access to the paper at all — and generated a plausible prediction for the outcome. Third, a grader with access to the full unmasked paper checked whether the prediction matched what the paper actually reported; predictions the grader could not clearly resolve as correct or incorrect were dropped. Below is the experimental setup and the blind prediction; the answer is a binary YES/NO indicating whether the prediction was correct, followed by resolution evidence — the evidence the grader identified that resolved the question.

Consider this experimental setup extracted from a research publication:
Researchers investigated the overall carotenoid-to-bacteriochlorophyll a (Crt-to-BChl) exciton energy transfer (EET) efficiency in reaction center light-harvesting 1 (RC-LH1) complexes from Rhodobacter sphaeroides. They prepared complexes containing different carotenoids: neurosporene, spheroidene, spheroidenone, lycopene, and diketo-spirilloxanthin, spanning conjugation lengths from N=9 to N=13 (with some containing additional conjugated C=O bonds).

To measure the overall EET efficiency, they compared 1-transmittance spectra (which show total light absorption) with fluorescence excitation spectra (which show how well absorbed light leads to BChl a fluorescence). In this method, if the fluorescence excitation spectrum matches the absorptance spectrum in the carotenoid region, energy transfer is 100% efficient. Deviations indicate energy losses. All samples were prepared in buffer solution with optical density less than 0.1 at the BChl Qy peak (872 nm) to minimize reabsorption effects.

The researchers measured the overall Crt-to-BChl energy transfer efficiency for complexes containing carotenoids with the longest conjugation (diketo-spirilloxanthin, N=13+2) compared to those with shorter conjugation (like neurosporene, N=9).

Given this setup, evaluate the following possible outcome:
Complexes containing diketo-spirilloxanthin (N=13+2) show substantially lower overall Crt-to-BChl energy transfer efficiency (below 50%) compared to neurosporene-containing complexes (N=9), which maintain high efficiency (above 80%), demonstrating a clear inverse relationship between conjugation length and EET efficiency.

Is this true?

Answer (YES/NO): YES